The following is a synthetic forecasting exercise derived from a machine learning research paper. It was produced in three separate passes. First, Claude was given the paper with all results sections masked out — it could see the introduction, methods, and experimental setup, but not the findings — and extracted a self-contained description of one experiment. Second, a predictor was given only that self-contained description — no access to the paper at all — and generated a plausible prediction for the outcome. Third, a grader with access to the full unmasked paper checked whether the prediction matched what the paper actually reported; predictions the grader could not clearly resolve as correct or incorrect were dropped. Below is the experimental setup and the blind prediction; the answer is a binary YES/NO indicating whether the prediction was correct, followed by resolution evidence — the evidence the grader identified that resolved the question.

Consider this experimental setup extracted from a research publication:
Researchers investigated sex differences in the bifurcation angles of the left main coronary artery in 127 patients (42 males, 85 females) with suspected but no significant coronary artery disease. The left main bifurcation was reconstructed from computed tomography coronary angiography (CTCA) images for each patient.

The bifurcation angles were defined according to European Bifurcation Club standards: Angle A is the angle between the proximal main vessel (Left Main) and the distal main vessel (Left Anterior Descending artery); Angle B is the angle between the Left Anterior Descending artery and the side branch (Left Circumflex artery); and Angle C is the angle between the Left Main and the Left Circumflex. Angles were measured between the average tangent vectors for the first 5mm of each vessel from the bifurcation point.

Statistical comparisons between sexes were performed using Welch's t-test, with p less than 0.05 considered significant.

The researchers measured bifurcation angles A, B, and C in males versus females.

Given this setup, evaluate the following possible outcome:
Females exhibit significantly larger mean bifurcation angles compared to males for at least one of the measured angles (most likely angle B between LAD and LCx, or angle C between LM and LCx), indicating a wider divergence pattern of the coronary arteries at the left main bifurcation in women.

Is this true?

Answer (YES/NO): NO